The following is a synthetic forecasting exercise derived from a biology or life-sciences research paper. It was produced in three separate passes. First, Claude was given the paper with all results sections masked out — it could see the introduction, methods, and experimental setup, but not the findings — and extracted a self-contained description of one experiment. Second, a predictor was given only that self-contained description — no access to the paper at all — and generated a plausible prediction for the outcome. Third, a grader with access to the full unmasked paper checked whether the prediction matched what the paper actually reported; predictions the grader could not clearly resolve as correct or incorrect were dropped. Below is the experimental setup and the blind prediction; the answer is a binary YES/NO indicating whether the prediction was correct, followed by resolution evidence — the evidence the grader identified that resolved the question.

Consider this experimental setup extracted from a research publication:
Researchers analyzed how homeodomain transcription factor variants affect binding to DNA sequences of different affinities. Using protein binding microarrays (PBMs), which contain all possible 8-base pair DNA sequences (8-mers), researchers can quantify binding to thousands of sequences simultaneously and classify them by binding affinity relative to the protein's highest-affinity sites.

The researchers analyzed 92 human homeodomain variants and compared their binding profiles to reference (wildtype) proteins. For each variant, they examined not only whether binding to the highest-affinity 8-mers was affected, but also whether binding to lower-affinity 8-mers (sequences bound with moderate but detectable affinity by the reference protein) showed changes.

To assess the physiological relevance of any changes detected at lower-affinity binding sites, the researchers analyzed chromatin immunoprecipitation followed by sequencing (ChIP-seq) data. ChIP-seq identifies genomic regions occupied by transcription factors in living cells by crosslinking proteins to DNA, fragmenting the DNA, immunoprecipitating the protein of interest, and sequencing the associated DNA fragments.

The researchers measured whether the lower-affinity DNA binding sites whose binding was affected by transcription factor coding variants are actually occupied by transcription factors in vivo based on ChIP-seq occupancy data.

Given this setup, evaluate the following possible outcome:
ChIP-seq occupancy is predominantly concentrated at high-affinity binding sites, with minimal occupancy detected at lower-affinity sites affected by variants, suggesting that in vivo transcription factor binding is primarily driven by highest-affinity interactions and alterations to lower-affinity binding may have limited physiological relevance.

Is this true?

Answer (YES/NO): NO